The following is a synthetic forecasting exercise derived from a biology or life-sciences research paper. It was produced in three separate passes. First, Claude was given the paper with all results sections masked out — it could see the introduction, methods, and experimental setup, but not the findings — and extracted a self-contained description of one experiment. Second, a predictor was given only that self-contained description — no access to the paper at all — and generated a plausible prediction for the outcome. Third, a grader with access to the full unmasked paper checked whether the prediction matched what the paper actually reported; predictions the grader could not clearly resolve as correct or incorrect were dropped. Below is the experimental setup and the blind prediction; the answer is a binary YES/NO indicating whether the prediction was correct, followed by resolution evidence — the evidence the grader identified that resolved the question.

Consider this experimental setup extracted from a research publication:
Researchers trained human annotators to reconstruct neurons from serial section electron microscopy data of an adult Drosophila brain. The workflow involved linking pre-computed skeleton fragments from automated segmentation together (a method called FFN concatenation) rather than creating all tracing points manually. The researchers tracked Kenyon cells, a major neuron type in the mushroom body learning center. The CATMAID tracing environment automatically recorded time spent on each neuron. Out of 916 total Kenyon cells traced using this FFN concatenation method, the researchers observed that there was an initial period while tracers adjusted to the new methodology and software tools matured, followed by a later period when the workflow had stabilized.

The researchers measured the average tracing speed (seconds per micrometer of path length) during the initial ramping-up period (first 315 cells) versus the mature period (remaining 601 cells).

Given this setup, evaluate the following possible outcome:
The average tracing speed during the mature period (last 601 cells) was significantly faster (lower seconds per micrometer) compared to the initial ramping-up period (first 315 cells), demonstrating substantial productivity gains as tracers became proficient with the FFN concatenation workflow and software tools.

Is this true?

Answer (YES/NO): YES